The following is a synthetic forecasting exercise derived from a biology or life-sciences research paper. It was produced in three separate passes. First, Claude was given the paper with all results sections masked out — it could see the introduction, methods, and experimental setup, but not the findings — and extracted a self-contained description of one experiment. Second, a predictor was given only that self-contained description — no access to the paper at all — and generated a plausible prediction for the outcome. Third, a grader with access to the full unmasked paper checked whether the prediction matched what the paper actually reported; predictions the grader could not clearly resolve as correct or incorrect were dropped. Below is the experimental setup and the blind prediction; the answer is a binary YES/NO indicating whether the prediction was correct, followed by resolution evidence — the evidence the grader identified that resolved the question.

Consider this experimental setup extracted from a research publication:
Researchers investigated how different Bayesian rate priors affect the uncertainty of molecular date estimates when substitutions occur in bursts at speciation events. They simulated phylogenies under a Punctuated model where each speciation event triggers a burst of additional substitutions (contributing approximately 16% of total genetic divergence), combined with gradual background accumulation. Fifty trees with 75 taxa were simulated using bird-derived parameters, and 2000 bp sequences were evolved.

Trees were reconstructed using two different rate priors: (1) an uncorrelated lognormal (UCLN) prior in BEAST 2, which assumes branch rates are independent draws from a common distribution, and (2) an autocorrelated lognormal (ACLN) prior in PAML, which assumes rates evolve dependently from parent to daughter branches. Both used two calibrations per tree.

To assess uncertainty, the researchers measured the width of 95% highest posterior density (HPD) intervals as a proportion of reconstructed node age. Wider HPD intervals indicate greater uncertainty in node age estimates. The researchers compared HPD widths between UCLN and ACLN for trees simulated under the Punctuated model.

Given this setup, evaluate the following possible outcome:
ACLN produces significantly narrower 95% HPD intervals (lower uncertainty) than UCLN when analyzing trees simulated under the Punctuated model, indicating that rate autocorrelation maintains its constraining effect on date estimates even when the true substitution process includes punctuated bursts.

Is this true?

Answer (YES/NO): NO